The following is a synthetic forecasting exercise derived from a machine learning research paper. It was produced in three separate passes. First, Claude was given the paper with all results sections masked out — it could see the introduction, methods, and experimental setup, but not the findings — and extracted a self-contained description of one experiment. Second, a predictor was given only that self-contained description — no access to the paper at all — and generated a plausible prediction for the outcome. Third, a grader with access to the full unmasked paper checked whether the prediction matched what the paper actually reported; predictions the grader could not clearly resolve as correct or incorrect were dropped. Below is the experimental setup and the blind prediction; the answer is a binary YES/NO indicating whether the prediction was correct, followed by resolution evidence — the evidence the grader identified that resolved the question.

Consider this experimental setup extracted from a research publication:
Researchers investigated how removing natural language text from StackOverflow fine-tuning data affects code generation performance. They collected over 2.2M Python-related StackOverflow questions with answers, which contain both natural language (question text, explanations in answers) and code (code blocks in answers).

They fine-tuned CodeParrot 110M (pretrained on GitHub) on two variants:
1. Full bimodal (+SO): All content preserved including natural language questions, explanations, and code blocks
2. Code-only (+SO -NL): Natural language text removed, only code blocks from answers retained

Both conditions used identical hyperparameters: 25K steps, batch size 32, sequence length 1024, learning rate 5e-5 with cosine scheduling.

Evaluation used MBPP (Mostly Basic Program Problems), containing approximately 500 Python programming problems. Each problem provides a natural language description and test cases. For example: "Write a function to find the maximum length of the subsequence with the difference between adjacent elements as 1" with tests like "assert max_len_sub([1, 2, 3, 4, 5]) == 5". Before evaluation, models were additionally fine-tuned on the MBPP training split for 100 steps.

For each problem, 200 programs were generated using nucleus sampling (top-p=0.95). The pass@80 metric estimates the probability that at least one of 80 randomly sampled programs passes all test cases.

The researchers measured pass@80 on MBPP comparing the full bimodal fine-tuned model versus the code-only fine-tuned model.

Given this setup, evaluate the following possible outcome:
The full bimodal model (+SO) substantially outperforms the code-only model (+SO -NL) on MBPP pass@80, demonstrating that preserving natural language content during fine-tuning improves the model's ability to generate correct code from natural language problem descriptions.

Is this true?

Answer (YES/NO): NO